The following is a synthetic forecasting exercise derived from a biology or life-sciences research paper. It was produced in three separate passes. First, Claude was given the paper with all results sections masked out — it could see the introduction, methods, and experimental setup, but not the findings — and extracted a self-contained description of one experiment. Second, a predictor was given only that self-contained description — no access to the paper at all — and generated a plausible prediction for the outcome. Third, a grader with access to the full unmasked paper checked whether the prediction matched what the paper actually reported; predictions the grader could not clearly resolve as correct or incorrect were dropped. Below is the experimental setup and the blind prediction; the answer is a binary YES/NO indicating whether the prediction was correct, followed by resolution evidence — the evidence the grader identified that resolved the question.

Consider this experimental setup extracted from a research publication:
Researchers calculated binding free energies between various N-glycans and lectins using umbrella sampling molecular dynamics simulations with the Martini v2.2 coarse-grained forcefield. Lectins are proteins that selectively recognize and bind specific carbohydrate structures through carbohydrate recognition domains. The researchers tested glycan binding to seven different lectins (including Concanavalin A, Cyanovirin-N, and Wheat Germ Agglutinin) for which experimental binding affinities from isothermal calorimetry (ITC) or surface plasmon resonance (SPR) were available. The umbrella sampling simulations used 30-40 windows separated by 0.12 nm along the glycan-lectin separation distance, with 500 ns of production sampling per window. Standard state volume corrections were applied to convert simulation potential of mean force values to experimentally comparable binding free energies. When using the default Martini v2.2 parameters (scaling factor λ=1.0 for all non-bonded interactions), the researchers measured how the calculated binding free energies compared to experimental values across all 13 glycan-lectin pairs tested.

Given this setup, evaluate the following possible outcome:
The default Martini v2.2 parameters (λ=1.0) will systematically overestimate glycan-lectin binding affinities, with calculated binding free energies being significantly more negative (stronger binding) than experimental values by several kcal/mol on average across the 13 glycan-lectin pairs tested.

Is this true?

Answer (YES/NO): YES